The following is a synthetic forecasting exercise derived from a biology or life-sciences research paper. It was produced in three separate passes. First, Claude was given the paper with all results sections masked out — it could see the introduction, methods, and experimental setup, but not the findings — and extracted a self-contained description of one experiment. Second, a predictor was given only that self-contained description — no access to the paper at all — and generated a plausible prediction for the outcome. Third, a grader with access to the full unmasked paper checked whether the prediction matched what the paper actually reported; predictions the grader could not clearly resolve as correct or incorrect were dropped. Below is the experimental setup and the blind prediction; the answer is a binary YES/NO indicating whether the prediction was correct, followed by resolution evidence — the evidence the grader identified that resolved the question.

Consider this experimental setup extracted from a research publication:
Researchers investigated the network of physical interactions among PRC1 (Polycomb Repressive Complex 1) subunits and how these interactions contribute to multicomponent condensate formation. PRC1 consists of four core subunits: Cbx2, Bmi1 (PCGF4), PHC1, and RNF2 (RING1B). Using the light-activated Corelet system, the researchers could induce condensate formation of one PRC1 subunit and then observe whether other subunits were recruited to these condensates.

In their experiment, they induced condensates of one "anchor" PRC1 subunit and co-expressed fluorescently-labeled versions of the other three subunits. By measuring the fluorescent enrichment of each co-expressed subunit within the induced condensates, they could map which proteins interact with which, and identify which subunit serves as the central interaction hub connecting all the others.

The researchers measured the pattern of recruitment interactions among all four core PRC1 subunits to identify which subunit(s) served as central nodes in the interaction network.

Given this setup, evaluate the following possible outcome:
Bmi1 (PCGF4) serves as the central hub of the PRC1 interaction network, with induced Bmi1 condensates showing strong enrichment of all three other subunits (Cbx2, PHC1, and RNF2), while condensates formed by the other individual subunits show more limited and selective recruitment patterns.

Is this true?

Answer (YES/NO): NO